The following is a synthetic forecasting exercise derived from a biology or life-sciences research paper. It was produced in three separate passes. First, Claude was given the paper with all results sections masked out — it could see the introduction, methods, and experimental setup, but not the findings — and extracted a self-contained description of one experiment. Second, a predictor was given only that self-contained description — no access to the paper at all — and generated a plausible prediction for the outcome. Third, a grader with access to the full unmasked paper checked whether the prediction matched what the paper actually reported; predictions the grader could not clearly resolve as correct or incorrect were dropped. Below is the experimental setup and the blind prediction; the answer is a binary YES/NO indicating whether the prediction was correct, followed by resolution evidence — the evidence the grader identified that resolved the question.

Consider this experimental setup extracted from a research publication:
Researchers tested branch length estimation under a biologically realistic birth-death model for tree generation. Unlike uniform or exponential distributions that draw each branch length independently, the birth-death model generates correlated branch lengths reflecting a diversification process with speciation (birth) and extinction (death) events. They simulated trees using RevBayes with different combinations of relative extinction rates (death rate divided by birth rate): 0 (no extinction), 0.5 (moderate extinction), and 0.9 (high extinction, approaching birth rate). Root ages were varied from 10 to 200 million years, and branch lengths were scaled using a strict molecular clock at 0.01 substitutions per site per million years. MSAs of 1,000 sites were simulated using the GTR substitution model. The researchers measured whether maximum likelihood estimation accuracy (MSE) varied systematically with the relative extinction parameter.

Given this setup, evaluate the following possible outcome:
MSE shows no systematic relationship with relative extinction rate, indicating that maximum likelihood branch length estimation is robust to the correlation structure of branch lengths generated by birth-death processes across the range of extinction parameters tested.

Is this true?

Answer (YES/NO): YES